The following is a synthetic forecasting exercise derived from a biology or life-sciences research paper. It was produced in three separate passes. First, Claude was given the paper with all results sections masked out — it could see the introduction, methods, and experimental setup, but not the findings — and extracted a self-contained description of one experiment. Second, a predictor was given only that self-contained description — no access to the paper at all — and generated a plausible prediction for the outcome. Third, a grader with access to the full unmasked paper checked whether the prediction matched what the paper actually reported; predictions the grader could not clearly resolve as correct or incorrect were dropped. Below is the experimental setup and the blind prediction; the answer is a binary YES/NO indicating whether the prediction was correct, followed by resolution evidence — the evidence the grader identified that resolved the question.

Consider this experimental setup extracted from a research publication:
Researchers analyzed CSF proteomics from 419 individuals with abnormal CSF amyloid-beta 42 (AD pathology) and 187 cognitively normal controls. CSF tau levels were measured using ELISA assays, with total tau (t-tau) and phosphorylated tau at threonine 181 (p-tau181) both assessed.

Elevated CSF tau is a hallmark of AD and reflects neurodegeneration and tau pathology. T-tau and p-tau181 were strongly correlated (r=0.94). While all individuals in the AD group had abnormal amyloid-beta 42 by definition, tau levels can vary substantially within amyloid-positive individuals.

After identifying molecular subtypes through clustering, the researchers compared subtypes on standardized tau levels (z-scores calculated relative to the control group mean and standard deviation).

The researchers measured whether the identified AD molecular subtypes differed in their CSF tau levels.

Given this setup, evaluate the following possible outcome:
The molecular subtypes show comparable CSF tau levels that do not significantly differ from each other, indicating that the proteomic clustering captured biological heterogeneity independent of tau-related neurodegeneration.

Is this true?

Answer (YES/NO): NO